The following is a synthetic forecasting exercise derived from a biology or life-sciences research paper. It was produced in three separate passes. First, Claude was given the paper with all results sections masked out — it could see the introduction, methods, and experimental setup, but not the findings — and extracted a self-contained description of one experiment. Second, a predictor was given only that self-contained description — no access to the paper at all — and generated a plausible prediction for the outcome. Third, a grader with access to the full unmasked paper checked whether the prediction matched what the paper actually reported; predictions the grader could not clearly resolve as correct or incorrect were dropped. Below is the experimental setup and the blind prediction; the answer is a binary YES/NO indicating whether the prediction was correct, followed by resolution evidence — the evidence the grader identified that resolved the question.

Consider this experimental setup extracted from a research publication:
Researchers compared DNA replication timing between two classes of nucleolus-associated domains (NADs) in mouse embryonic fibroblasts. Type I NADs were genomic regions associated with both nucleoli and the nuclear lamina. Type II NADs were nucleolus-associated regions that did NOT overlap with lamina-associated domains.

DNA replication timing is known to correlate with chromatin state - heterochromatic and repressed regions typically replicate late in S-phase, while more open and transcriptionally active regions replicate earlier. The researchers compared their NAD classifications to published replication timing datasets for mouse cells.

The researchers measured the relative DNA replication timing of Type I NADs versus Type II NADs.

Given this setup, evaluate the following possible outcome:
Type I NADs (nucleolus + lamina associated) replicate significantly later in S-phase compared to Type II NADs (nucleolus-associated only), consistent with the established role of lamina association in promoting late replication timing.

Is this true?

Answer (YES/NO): YES